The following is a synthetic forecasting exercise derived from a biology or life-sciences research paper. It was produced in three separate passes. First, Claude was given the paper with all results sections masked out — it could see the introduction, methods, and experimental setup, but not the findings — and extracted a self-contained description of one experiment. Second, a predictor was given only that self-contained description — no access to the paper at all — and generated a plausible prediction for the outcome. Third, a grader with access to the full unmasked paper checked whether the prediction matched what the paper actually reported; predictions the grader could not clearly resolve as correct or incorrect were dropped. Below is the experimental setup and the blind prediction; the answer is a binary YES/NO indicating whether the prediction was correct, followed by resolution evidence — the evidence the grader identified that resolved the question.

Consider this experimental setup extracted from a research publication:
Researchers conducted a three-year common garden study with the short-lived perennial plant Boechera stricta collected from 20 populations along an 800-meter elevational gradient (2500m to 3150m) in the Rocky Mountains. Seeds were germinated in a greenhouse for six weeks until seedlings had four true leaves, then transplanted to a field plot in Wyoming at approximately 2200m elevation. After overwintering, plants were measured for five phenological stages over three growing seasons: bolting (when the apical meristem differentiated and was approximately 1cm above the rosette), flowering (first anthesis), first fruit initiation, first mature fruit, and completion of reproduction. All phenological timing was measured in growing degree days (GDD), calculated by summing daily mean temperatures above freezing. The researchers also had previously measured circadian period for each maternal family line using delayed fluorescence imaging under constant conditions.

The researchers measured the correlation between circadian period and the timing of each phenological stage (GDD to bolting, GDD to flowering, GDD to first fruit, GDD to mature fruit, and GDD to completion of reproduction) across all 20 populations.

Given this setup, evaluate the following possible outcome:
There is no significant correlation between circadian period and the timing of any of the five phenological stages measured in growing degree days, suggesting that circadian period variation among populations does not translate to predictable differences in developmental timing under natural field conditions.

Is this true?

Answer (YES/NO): NO